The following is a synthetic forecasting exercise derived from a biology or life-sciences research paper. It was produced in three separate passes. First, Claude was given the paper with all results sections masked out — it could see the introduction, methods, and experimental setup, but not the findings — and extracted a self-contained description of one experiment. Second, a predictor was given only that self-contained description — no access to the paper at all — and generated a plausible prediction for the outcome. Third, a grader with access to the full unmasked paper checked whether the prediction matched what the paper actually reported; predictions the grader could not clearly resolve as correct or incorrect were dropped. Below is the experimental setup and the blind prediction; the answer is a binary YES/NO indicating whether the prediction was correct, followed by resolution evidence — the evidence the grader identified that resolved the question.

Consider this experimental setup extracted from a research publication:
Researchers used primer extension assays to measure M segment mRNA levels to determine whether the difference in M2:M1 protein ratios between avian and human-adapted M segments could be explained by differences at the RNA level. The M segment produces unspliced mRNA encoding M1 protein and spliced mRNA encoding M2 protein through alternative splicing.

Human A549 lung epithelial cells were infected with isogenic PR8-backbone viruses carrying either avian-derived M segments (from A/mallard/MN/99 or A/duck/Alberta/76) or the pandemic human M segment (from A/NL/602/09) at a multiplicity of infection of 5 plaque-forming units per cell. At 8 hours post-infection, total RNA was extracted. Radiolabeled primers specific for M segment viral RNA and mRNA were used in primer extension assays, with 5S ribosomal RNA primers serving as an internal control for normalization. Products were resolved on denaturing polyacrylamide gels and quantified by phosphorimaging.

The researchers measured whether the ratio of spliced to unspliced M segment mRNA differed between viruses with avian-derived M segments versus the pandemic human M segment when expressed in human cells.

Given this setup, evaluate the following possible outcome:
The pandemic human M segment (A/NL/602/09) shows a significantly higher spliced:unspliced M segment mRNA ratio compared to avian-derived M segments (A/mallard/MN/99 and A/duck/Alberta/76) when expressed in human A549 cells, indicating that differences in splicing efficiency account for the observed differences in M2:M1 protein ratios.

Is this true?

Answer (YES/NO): NO